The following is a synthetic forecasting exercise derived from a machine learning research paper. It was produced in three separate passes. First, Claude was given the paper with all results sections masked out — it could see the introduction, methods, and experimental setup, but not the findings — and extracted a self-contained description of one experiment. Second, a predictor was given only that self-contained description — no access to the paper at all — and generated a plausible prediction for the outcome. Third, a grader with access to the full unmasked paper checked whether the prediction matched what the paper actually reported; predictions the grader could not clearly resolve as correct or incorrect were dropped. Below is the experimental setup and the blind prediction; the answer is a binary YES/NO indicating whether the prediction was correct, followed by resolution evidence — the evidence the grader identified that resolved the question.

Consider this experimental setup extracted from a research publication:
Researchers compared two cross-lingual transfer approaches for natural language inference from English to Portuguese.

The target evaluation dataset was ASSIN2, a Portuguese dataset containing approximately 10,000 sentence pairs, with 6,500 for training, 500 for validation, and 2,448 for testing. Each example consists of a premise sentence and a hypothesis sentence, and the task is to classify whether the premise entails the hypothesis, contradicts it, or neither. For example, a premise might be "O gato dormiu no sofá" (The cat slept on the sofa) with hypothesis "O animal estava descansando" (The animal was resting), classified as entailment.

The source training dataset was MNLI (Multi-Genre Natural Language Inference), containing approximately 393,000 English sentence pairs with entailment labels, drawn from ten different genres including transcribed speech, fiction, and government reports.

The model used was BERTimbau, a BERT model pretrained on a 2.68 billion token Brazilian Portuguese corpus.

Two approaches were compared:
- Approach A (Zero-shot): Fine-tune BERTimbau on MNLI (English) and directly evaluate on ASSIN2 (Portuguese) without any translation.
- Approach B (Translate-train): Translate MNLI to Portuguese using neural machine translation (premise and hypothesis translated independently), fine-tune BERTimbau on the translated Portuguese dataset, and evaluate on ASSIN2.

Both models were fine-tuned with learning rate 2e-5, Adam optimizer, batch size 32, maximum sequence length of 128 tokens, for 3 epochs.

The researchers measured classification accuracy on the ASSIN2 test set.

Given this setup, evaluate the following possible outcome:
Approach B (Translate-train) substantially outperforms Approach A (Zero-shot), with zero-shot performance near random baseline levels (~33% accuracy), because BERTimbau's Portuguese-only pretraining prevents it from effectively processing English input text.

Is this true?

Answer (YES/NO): NO